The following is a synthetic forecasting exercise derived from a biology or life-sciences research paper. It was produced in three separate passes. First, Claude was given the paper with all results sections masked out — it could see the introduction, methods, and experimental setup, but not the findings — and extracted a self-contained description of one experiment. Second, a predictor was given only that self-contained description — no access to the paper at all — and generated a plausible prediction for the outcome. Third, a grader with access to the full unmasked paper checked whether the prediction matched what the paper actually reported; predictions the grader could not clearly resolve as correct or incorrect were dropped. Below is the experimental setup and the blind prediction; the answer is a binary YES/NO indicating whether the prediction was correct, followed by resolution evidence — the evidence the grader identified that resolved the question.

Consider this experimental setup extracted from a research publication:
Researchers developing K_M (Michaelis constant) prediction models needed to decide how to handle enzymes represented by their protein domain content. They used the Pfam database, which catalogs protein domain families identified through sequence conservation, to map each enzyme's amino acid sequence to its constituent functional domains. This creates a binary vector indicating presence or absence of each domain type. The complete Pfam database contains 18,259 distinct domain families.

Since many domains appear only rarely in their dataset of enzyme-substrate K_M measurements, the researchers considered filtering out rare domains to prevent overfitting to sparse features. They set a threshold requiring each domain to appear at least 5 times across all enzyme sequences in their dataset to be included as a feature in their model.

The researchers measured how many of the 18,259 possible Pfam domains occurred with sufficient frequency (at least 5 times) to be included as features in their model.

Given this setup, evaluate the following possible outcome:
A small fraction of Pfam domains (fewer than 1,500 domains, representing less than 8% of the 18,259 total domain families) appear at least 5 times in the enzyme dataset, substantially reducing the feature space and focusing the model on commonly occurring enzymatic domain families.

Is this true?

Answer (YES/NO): YES